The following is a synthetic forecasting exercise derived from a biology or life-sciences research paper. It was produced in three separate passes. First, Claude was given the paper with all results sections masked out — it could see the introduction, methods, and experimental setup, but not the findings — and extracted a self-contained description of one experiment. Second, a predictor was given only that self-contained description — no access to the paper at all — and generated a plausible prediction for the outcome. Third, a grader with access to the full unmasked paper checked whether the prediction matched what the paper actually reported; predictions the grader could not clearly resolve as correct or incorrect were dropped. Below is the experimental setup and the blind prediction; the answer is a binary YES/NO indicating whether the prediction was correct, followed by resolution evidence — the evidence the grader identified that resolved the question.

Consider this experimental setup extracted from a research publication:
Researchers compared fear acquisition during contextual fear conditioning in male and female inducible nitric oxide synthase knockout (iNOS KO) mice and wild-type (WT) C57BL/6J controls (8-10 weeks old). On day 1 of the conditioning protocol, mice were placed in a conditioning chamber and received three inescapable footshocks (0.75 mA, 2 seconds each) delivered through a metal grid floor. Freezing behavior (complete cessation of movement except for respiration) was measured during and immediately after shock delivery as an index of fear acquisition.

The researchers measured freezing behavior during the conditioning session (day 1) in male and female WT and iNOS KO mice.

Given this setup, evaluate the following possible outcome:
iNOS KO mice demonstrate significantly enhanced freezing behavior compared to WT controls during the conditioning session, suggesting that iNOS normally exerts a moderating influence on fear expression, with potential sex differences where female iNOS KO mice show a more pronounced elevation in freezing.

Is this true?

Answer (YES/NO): NO